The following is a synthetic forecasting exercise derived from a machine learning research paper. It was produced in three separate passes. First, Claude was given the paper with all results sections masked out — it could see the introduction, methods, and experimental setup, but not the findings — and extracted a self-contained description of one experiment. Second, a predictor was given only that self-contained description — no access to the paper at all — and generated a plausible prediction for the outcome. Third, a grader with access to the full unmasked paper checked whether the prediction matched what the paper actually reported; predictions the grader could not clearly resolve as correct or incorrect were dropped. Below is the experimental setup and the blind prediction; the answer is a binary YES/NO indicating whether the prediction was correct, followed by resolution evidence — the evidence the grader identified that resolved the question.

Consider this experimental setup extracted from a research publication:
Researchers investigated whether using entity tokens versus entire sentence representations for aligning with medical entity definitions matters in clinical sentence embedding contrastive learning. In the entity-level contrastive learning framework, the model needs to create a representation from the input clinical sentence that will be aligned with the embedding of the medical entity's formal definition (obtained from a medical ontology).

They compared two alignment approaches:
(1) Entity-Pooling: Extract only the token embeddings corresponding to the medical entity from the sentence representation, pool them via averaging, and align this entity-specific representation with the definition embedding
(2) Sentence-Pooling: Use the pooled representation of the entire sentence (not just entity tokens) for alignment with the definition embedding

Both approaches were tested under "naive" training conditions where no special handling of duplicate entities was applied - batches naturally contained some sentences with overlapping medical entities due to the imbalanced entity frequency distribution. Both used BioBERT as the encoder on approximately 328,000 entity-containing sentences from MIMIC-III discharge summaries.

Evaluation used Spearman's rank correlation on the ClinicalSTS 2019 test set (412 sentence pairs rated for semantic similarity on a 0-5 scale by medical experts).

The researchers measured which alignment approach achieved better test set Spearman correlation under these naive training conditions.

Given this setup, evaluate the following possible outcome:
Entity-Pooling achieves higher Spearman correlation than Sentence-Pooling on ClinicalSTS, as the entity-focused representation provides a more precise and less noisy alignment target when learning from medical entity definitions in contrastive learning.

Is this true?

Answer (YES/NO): NO